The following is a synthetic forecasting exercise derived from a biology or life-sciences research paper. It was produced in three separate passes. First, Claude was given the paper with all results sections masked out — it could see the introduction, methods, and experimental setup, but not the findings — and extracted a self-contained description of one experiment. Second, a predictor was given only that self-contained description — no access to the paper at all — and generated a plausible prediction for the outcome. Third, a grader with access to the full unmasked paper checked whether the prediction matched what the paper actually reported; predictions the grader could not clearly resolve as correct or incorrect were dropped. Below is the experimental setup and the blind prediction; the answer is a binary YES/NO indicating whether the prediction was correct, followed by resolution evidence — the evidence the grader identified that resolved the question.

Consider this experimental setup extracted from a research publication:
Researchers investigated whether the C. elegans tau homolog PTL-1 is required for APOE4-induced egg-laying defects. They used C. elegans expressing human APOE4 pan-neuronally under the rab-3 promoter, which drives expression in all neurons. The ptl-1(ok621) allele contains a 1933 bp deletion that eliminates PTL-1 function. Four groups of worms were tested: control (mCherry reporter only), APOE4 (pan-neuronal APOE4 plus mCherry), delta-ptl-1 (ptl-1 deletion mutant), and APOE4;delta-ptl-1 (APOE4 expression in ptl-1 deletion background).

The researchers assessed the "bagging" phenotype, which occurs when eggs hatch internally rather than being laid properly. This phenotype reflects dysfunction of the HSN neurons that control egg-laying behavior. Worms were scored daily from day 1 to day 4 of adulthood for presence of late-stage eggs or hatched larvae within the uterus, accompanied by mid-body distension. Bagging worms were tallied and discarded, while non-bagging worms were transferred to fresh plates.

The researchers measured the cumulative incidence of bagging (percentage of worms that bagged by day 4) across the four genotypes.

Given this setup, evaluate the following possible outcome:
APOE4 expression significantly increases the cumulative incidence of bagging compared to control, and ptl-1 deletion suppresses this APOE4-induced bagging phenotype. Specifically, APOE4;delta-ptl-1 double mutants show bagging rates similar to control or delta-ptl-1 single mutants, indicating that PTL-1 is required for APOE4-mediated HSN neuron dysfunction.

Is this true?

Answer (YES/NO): NO